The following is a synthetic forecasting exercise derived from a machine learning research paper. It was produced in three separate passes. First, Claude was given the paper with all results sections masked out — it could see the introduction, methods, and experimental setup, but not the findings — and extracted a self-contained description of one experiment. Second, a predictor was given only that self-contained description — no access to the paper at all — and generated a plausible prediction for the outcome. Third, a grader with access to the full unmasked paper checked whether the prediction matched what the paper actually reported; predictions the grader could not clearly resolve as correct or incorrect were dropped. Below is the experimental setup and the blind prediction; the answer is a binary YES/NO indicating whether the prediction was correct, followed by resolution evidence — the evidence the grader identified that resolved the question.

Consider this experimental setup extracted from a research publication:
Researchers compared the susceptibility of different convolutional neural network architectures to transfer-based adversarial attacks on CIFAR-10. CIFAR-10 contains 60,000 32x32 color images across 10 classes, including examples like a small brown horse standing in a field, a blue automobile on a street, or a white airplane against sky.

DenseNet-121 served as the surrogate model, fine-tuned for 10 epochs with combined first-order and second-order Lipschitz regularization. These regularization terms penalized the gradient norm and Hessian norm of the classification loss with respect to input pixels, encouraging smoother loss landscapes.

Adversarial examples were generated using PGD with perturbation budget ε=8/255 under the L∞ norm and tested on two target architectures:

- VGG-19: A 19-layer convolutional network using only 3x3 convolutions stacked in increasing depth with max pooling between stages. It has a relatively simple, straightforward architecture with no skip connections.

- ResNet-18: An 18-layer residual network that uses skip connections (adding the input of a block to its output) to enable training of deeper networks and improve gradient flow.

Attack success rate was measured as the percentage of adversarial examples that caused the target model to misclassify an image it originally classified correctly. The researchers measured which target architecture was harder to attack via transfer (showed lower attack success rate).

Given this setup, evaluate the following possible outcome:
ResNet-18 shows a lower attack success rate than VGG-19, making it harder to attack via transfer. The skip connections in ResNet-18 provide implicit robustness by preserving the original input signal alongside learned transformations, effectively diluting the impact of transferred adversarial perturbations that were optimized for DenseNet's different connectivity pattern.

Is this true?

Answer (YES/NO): YES